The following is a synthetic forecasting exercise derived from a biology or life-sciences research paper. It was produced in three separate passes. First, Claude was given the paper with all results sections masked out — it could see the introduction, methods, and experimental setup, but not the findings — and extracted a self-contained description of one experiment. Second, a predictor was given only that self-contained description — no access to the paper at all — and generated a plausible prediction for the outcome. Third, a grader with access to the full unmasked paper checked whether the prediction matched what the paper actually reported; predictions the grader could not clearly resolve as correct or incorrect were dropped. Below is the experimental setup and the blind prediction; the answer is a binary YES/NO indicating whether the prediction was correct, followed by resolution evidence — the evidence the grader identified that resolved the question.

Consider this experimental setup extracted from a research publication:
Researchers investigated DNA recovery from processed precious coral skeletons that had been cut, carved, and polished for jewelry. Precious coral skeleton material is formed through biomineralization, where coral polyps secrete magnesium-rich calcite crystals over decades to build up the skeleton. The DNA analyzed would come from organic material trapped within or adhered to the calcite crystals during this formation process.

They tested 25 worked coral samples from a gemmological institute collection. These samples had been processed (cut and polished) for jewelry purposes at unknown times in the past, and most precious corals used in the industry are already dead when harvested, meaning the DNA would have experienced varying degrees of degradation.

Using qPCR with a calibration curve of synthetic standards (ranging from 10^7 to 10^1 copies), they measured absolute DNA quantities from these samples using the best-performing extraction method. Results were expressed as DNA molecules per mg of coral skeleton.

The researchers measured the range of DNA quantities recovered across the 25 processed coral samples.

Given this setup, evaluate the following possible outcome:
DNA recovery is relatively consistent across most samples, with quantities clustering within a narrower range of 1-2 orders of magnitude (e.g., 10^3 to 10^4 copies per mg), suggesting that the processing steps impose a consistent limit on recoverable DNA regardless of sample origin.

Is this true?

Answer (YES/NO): NO